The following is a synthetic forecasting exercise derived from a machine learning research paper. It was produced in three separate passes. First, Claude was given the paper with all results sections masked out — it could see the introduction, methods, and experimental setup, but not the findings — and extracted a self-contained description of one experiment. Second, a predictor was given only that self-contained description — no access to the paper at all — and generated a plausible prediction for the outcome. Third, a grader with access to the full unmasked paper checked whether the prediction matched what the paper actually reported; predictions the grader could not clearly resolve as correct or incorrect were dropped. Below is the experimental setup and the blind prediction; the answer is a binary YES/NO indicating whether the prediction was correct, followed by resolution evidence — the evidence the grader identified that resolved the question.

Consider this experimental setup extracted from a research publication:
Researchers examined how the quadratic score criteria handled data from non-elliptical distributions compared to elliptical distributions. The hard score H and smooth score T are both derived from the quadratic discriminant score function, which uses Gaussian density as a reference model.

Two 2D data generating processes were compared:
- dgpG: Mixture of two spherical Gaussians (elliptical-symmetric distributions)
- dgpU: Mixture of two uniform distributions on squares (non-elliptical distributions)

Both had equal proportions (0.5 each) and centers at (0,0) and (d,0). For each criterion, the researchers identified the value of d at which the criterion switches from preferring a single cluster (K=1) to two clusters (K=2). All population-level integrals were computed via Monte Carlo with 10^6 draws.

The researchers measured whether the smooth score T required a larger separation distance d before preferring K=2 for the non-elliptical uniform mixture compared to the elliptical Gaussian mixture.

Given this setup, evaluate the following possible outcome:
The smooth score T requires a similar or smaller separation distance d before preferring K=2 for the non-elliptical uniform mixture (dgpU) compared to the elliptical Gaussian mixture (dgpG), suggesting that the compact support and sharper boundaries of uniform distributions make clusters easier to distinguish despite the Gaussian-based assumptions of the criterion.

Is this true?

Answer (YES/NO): NO